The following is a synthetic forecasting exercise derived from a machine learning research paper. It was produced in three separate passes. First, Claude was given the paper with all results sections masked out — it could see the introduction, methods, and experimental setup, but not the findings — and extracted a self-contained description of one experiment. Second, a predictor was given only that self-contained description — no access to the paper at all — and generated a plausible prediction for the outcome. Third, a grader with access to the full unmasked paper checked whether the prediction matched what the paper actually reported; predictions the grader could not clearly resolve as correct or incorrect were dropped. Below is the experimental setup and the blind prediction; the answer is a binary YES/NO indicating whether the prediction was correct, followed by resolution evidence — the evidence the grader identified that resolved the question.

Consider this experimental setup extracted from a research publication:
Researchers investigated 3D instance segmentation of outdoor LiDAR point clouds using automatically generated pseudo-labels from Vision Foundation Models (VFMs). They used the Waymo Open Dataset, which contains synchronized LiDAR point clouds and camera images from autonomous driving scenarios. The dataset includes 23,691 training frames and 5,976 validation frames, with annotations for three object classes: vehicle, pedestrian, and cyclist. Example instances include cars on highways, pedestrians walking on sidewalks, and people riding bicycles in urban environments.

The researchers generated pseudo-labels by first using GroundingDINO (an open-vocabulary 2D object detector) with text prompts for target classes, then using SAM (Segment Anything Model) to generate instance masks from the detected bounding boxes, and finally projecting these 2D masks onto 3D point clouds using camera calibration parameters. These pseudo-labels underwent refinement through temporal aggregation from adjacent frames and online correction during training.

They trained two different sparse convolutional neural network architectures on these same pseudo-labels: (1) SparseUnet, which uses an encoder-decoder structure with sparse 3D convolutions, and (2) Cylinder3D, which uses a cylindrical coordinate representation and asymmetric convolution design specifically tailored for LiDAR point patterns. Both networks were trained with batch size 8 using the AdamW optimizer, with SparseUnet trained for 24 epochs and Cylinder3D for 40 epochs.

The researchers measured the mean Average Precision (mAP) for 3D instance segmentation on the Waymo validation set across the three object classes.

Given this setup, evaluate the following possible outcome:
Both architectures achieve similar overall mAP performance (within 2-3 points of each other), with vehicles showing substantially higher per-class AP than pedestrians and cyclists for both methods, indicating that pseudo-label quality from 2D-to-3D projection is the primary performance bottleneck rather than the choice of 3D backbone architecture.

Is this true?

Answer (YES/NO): NO